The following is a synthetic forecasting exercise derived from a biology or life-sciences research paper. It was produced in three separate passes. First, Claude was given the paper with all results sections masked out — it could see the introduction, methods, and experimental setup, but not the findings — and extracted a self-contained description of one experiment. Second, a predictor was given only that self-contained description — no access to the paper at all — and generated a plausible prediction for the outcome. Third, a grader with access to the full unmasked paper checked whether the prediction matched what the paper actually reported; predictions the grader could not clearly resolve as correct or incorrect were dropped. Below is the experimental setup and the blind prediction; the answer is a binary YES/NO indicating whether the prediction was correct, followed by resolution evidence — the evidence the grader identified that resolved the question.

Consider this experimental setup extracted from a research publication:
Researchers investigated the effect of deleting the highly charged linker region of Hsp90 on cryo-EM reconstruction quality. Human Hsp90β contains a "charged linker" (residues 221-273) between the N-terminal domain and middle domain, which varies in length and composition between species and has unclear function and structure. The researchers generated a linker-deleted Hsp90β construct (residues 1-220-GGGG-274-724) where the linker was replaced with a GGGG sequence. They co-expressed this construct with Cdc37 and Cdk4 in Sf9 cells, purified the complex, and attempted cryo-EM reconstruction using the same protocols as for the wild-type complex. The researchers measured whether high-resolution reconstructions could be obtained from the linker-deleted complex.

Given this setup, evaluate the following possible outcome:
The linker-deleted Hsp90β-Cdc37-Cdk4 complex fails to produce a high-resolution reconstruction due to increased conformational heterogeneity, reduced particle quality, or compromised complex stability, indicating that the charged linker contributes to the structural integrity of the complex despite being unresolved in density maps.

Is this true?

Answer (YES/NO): YES